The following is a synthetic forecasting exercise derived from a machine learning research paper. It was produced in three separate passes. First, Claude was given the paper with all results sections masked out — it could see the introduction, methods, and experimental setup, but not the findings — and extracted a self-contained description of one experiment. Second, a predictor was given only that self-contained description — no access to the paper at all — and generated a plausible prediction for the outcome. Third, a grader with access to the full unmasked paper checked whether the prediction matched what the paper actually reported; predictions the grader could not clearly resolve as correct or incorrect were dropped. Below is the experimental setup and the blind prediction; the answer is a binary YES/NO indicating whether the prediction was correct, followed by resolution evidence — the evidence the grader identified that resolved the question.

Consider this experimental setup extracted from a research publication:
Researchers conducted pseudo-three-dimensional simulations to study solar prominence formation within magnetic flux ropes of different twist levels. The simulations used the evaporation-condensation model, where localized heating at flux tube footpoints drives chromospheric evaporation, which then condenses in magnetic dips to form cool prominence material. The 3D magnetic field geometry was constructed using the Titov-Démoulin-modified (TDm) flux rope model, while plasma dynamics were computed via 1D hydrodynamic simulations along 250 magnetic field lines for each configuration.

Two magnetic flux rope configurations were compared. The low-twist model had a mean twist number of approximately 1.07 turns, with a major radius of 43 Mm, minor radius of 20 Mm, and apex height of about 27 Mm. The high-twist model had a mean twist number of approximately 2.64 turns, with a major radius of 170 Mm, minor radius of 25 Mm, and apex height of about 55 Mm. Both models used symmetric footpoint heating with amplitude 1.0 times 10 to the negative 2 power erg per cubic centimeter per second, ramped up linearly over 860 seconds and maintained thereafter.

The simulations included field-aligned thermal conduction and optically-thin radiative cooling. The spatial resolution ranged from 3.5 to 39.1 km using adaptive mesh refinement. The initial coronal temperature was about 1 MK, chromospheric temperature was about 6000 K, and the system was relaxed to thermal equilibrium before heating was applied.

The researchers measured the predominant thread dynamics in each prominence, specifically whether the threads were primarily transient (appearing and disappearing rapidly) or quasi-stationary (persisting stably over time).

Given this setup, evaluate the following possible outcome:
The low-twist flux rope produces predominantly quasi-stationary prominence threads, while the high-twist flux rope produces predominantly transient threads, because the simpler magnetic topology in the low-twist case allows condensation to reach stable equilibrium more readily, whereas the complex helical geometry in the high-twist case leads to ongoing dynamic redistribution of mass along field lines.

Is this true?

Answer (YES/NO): NO